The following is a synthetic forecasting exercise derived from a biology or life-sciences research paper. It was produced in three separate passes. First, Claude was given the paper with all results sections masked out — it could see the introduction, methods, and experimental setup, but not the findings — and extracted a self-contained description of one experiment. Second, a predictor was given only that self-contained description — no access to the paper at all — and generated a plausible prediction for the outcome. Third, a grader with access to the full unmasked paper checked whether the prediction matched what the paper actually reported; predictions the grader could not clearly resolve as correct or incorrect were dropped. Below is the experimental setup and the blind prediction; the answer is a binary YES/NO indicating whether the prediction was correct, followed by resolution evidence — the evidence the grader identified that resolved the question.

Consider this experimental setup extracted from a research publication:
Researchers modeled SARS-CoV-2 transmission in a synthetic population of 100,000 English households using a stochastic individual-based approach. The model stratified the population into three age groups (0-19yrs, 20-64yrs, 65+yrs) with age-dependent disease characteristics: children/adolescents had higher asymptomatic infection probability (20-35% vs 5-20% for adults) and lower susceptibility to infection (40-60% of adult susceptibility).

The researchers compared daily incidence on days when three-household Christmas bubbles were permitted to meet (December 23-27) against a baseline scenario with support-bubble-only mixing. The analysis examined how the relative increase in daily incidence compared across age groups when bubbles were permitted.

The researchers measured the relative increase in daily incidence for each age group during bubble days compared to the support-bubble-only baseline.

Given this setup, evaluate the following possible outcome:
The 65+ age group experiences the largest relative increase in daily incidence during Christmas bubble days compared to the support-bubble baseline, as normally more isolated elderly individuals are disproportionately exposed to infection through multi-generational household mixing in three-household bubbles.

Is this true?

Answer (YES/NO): YES